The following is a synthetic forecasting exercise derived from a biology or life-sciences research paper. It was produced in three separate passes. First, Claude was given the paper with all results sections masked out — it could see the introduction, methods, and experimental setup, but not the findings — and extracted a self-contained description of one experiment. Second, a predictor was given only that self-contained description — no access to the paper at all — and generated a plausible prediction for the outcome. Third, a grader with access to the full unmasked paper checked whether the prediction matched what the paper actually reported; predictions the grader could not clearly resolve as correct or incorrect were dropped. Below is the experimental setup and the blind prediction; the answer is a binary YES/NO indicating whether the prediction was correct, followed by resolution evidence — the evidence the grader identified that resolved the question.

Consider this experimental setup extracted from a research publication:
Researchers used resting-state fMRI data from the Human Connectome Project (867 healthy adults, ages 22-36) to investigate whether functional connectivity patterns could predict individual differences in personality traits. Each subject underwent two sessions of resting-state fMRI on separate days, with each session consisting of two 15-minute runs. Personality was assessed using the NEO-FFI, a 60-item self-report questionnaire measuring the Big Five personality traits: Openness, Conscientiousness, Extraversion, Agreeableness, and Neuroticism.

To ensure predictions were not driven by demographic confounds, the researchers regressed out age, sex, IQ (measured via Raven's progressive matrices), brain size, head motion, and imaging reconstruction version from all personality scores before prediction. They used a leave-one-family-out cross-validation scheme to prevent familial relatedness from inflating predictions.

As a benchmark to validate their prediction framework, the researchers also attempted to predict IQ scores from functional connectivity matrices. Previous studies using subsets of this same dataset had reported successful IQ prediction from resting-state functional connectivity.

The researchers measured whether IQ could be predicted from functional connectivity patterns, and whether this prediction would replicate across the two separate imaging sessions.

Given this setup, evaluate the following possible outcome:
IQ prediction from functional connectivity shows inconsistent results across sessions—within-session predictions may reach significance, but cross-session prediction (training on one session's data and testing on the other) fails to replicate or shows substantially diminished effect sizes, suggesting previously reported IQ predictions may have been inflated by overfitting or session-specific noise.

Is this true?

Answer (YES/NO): NO